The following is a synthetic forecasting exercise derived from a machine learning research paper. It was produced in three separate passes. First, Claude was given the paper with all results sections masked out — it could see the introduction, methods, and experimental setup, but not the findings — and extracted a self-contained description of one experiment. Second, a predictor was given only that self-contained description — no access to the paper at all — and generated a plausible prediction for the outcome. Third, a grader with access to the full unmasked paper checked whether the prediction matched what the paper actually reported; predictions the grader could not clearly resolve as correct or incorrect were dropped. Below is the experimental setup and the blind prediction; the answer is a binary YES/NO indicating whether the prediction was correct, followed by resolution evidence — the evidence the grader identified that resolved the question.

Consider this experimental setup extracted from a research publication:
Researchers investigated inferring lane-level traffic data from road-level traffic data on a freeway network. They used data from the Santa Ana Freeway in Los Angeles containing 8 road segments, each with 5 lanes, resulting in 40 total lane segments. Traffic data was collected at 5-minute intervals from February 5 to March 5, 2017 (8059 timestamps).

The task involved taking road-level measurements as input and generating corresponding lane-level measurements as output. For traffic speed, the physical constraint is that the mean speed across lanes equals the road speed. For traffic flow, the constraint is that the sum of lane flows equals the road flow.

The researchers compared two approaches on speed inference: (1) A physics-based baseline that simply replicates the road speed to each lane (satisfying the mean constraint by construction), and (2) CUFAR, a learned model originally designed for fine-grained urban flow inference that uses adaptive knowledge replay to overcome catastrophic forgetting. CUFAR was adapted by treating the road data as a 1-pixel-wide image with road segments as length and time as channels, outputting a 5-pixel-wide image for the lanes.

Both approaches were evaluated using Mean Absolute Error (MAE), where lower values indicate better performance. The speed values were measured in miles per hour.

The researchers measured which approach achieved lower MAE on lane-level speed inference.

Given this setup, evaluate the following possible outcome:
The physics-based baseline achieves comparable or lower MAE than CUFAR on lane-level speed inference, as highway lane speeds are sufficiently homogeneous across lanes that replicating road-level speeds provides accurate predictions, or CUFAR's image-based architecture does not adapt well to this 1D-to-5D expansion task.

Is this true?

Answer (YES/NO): NO